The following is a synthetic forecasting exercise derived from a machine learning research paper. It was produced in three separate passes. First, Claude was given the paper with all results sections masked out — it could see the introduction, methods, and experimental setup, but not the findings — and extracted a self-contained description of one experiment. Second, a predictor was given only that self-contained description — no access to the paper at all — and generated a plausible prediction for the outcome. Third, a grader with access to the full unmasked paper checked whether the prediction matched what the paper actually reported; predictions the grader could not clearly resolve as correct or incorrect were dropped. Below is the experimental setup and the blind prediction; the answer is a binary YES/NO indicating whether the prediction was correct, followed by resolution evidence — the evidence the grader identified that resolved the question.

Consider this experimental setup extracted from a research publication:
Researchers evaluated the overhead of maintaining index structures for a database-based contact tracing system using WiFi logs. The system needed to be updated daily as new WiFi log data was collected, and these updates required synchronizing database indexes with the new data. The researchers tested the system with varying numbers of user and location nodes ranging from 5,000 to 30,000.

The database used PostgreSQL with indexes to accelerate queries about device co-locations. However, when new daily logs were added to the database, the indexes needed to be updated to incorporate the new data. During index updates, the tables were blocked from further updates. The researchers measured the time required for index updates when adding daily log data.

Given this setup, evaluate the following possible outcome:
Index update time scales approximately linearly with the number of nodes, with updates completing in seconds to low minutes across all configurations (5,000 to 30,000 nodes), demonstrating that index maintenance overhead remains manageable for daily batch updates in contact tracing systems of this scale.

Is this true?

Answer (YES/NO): NO